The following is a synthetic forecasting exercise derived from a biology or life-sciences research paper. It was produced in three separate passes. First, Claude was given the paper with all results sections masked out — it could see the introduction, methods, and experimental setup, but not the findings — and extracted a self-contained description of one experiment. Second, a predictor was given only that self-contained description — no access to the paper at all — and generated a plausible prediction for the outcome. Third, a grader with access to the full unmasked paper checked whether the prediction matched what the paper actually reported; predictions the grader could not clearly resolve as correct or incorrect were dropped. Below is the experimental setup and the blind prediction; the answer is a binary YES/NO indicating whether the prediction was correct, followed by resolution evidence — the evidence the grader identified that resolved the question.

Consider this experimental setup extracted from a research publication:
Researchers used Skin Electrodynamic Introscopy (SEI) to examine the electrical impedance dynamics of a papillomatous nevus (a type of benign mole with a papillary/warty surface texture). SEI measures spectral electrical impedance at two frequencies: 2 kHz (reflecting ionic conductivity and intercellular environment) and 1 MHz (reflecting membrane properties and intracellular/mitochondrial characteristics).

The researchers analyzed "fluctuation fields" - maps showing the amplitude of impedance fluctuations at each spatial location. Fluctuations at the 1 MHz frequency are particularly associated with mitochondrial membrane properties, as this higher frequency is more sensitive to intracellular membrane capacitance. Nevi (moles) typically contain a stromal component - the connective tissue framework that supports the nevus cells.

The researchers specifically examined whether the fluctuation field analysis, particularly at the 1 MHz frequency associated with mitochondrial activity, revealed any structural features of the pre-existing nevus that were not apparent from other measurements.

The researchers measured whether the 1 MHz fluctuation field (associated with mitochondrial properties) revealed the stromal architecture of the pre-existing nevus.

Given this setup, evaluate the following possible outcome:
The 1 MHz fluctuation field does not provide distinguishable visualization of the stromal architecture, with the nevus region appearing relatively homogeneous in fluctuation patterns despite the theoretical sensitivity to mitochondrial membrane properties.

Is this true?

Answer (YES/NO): NO